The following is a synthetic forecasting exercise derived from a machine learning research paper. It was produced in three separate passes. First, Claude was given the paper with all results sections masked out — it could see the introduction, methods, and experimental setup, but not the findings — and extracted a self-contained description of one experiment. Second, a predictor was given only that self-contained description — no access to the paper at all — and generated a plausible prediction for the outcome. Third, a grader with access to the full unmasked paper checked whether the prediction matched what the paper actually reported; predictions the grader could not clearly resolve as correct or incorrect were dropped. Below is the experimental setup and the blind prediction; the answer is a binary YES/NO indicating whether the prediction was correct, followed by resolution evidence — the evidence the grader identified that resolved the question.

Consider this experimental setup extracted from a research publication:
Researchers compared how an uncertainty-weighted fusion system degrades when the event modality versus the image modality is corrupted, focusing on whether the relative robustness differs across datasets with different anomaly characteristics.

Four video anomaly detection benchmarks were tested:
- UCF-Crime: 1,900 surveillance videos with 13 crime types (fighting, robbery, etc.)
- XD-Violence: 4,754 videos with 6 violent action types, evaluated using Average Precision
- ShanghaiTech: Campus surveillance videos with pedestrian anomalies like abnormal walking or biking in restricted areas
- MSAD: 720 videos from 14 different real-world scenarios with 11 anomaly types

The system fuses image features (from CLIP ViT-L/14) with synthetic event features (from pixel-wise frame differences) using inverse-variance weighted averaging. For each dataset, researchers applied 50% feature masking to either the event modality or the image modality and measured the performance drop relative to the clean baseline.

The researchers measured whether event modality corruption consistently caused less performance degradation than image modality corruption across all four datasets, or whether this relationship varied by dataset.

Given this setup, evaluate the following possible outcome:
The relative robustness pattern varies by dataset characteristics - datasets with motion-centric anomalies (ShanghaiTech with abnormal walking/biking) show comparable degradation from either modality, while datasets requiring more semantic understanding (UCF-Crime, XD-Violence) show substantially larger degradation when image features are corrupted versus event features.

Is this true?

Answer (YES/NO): NO